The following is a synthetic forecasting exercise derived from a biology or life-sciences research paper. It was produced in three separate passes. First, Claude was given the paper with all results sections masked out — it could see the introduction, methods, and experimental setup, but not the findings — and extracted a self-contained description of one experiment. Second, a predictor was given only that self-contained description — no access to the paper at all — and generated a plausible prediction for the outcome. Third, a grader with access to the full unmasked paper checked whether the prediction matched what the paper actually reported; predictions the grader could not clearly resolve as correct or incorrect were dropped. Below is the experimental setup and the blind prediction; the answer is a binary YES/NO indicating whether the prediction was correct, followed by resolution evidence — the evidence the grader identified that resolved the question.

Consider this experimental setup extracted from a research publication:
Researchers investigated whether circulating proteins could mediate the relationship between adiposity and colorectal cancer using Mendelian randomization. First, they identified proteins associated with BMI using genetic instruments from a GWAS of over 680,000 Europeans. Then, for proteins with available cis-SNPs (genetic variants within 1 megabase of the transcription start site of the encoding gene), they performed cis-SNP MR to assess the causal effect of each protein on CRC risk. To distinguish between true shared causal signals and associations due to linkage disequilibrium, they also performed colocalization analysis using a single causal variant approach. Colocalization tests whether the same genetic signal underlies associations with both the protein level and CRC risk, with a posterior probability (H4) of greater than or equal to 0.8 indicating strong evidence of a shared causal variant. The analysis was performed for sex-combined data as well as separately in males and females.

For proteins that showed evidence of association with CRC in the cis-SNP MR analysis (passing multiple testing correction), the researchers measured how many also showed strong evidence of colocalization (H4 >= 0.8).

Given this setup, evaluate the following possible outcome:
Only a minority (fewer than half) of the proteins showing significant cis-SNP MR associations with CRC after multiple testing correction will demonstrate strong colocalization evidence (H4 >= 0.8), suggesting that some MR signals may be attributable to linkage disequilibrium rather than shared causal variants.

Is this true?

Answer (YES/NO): NO